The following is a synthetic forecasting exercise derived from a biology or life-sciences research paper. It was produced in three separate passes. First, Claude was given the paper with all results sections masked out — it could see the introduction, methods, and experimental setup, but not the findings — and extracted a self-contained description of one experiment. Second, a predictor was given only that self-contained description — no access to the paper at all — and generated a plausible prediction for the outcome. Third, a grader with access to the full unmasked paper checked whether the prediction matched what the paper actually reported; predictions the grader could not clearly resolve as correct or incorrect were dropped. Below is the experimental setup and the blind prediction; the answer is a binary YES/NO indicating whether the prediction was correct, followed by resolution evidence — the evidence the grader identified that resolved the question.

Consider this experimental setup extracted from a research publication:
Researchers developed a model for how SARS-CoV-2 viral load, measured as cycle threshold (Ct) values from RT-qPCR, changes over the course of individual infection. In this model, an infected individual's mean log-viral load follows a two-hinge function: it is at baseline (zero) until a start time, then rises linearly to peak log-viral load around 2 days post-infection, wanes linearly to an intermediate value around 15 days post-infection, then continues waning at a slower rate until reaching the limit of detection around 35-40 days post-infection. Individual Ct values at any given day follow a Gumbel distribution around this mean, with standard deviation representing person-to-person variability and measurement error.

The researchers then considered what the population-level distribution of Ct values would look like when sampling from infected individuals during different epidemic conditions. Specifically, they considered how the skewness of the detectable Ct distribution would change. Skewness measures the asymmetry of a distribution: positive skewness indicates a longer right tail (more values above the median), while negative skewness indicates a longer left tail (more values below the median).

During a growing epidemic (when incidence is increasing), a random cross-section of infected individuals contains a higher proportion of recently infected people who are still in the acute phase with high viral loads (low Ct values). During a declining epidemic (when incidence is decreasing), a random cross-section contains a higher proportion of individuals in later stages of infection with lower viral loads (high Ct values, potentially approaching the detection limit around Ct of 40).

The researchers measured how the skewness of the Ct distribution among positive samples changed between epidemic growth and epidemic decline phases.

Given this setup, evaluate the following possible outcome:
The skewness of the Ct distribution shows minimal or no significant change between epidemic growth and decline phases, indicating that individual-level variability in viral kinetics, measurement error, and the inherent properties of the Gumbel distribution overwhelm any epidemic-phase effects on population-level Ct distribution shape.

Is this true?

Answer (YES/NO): NO